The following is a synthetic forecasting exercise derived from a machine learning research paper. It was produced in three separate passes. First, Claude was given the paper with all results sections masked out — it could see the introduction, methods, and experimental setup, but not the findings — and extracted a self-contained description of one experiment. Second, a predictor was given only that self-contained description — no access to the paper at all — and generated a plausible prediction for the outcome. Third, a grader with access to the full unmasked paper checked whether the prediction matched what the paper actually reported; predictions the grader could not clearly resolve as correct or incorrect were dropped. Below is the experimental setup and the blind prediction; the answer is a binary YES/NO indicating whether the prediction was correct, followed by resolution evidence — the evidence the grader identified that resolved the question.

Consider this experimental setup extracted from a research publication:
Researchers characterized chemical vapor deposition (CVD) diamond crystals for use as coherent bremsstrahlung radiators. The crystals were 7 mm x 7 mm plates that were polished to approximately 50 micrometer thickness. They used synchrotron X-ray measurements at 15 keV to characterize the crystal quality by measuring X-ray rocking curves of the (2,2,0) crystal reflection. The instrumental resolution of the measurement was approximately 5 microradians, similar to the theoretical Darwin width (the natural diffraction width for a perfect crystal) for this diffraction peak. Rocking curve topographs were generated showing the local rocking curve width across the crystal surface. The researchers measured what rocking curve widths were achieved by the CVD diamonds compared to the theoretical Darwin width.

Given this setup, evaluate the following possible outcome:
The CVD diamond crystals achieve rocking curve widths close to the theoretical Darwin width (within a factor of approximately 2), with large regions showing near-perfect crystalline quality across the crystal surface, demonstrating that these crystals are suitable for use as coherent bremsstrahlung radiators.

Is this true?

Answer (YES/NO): YES